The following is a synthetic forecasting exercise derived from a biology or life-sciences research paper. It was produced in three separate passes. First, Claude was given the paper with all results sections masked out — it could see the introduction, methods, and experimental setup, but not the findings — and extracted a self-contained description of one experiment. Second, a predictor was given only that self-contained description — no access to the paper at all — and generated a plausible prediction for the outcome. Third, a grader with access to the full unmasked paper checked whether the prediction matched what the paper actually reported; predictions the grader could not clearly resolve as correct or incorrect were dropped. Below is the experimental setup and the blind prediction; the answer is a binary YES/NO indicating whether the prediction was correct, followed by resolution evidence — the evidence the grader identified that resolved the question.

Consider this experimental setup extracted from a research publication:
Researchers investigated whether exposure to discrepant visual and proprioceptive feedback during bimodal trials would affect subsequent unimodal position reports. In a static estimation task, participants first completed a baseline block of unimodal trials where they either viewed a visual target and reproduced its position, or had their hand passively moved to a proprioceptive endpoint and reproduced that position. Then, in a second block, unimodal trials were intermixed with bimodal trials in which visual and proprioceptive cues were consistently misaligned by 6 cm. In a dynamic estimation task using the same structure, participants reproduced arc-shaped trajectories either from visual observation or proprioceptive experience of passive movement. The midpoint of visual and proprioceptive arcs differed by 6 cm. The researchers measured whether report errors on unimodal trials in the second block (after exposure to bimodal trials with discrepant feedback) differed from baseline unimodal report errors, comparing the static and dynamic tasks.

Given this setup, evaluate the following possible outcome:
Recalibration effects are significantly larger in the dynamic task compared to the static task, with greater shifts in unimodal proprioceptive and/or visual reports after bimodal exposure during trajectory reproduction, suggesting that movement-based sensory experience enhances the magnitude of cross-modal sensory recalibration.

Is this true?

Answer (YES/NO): NO